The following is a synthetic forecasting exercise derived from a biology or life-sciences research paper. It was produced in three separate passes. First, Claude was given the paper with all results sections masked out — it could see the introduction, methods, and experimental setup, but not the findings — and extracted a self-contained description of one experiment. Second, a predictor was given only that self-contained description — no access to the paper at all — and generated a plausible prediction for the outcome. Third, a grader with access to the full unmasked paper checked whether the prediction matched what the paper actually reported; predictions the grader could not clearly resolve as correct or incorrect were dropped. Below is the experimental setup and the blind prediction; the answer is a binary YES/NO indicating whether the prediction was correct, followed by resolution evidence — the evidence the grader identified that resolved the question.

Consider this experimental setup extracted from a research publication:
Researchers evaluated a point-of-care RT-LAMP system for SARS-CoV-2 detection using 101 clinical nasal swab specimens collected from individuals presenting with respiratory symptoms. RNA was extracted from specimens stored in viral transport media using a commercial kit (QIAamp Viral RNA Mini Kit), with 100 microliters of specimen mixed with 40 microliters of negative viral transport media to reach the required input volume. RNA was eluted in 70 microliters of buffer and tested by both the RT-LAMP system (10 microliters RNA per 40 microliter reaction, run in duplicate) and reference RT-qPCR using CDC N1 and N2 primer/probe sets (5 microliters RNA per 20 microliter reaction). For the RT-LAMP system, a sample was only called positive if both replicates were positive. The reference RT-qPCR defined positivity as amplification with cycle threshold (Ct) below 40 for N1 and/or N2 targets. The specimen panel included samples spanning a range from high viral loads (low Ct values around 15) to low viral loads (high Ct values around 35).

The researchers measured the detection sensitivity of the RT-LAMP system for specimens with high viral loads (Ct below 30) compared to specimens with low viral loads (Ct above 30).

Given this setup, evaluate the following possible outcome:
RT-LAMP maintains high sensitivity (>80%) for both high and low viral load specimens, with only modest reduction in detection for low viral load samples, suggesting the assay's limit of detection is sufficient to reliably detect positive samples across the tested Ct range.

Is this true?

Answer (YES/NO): NO